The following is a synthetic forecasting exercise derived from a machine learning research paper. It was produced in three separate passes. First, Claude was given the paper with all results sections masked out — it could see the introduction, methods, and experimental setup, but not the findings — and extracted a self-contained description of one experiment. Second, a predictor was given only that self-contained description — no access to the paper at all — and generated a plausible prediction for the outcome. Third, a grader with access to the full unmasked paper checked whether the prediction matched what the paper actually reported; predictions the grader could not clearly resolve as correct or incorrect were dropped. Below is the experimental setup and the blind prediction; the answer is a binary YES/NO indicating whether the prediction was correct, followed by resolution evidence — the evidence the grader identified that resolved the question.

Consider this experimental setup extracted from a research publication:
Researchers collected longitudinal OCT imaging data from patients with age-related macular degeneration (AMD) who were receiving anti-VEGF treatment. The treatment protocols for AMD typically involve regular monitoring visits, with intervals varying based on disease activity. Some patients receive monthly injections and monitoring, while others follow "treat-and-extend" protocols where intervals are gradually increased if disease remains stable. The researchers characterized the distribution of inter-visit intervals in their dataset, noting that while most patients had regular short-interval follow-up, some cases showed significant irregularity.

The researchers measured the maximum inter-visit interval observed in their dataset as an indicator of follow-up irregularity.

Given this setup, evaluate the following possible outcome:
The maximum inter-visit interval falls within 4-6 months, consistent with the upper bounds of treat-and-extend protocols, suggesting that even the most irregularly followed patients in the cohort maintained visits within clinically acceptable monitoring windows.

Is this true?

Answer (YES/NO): NO